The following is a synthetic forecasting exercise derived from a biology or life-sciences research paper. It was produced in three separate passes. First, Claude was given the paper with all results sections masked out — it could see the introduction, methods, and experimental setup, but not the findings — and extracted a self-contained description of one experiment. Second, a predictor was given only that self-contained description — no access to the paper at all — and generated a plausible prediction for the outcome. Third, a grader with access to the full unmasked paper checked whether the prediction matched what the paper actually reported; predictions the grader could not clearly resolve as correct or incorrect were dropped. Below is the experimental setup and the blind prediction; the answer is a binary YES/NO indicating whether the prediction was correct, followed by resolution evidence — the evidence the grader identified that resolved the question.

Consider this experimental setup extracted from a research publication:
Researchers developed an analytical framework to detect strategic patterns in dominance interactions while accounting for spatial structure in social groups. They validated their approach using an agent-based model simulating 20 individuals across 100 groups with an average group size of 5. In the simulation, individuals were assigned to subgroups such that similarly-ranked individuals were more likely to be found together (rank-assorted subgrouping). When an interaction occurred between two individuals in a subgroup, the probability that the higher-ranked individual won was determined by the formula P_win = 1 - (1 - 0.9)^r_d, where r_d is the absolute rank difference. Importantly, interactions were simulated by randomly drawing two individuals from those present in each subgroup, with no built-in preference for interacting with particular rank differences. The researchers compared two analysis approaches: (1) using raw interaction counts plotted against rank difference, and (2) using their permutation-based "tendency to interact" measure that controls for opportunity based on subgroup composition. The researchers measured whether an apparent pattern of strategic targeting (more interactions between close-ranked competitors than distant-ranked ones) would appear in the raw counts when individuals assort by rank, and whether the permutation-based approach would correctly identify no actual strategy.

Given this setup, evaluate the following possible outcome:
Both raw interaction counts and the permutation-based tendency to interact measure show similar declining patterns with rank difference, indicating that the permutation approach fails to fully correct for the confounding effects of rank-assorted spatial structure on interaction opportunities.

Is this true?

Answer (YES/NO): NO